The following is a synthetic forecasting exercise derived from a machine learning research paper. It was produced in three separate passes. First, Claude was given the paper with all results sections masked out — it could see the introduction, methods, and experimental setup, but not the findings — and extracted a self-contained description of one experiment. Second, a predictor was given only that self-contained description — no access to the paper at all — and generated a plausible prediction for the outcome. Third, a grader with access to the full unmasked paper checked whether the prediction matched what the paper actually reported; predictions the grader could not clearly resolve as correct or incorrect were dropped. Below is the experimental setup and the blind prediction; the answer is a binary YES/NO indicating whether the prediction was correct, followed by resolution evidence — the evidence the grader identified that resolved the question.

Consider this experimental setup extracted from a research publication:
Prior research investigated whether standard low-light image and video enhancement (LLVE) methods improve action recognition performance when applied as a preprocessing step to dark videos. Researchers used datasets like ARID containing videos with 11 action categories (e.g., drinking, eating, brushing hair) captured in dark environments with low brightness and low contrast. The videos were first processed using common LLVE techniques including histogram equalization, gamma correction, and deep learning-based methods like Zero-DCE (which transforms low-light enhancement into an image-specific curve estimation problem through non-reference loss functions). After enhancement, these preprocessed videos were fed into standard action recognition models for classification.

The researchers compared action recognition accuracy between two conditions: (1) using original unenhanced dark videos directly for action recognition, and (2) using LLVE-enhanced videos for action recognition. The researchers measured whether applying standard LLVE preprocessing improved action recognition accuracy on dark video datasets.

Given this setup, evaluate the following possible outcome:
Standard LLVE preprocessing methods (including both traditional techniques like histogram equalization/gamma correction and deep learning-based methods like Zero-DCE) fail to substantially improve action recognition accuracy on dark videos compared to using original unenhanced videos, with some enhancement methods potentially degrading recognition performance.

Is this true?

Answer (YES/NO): YES